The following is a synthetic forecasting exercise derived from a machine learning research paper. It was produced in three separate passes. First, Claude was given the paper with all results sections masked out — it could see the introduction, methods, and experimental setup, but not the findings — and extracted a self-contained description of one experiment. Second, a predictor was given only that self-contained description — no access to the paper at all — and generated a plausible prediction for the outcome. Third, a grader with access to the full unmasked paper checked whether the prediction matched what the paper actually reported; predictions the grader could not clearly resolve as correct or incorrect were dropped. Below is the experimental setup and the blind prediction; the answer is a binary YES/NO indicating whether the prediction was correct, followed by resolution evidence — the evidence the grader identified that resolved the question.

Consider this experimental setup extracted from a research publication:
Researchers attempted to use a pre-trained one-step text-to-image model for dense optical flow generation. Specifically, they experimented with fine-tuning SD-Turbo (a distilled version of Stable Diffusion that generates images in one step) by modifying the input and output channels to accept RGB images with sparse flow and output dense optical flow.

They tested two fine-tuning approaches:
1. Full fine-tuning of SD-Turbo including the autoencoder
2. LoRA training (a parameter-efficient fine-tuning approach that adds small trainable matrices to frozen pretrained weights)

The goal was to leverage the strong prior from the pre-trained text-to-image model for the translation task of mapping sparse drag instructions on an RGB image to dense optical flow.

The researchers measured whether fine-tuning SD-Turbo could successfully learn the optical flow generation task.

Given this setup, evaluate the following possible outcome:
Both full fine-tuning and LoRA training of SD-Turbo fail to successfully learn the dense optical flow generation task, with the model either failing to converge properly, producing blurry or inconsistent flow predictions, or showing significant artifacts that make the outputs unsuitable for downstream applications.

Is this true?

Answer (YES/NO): YES